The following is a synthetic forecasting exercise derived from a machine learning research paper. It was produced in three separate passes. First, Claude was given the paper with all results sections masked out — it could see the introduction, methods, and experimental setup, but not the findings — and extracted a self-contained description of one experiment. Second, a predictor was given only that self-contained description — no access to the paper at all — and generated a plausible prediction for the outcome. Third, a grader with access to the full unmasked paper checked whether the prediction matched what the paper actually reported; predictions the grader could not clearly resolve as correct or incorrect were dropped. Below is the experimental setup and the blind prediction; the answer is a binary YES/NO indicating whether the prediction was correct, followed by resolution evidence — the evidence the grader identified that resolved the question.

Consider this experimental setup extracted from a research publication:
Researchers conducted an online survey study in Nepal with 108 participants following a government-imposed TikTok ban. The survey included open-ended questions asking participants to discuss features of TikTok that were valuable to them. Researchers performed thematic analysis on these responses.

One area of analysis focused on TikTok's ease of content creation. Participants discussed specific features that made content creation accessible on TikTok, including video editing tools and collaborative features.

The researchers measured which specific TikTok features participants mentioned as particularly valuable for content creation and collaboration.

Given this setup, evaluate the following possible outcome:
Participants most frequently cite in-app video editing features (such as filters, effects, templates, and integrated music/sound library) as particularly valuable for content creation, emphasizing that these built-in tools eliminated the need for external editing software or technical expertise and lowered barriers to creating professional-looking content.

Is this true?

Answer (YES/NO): NO